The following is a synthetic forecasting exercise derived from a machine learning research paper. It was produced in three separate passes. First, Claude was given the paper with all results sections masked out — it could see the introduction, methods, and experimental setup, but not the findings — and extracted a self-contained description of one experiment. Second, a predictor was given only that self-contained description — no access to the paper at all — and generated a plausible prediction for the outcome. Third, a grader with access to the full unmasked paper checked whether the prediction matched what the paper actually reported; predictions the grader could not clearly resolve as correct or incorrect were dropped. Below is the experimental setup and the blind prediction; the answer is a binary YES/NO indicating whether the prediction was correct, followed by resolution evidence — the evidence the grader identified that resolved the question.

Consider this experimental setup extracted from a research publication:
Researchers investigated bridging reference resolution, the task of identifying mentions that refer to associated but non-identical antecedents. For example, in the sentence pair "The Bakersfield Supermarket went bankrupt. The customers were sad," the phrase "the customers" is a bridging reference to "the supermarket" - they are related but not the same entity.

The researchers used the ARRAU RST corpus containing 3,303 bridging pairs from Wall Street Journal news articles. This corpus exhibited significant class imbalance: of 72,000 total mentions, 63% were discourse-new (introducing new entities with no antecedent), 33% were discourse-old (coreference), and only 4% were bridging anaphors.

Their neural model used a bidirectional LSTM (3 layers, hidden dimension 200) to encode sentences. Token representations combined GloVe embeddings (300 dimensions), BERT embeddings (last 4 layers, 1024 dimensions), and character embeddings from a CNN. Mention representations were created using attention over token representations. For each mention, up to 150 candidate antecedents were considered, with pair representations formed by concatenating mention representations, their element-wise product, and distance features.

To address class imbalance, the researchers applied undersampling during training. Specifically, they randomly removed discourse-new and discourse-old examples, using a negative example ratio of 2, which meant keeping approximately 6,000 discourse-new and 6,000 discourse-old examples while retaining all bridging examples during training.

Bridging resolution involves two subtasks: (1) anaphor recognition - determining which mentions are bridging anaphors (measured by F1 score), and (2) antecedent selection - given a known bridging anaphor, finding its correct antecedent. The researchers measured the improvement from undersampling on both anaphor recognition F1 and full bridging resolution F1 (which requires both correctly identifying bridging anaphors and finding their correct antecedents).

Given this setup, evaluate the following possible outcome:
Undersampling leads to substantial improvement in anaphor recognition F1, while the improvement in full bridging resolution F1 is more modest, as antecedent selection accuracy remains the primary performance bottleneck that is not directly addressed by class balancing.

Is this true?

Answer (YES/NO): YES